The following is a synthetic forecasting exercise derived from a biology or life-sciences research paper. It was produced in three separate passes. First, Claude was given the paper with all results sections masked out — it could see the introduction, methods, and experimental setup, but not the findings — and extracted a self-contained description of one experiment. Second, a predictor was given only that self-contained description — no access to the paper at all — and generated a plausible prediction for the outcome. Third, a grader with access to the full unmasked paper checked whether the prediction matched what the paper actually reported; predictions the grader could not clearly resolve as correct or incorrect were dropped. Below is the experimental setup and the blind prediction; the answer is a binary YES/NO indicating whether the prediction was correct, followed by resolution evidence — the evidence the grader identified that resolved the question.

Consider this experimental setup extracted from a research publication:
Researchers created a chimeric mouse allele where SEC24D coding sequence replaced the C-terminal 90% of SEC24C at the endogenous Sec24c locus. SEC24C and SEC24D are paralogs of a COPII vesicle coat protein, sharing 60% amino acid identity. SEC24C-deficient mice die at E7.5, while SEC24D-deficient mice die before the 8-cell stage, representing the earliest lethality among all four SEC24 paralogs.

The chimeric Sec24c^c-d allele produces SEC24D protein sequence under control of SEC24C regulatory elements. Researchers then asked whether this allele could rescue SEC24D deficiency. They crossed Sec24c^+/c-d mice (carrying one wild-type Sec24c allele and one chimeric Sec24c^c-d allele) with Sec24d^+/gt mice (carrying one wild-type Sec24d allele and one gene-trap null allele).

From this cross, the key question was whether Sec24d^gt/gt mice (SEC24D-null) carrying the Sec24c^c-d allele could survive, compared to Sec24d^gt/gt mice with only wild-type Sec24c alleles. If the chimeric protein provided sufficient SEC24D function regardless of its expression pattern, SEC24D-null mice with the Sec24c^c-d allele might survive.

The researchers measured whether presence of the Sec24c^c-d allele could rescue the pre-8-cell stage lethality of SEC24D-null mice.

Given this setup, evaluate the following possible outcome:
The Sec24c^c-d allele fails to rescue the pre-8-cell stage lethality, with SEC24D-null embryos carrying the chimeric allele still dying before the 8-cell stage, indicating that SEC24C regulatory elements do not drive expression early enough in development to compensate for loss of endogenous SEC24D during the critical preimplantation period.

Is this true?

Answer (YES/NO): YES